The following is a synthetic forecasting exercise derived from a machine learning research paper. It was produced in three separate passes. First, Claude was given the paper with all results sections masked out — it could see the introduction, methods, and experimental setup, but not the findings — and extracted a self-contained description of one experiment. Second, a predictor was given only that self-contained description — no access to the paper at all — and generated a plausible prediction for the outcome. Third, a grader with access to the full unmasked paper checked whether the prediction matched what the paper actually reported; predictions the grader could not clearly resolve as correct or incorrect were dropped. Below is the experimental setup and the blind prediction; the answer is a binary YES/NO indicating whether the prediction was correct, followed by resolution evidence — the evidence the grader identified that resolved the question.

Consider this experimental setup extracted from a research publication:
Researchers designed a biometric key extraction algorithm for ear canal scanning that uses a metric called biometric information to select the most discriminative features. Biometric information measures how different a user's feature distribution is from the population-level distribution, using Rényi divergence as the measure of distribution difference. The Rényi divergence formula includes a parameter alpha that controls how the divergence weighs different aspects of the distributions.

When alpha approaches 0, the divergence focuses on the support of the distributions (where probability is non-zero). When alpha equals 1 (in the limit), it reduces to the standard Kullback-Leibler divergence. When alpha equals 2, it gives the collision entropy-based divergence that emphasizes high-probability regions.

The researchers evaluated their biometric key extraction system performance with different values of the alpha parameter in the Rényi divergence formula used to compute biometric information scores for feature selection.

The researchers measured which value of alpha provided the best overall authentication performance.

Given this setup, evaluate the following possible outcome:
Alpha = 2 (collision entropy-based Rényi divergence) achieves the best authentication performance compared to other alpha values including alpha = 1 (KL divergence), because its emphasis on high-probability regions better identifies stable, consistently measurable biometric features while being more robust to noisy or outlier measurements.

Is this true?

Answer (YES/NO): NO